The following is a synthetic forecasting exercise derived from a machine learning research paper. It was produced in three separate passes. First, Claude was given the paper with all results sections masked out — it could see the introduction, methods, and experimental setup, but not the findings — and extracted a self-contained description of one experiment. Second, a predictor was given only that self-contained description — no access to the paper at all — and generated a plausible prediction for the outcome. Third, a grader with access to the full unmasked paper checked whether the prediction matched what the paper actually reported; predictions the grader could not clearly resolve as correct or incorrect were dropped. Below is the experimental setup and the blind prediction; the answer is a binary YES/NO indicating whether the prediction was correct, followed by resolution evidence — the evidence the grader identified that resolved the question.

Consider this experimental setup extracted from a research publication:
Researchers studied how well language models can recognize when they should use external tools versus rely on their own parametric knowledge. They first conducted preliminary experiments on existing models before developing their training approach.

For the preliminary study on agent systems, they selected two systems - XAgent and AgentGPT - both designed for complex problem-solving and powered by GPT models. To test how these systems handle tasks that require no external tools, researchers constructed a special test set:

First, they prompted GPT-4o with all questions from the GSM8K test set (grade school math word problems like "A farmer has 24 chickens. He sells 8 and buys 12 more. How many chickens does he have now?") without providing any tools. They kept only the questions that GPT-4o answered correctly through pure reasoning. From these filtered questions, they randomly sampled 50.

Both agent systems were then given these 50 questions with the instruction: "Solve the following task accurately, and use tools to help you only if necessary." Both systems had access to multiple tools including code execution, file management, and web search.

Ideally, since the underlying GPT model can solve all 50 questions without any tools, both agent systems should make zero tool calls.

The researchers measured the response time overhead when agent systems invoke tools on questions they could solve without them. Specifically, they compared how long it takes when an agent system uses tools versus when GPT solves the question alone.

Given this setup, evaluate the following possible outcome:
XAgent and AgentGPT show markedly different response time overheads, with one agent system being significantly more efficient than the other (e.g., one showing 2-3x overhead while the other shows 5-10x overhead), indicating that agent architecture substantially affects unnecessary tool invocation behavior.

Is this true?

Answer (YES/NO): NO